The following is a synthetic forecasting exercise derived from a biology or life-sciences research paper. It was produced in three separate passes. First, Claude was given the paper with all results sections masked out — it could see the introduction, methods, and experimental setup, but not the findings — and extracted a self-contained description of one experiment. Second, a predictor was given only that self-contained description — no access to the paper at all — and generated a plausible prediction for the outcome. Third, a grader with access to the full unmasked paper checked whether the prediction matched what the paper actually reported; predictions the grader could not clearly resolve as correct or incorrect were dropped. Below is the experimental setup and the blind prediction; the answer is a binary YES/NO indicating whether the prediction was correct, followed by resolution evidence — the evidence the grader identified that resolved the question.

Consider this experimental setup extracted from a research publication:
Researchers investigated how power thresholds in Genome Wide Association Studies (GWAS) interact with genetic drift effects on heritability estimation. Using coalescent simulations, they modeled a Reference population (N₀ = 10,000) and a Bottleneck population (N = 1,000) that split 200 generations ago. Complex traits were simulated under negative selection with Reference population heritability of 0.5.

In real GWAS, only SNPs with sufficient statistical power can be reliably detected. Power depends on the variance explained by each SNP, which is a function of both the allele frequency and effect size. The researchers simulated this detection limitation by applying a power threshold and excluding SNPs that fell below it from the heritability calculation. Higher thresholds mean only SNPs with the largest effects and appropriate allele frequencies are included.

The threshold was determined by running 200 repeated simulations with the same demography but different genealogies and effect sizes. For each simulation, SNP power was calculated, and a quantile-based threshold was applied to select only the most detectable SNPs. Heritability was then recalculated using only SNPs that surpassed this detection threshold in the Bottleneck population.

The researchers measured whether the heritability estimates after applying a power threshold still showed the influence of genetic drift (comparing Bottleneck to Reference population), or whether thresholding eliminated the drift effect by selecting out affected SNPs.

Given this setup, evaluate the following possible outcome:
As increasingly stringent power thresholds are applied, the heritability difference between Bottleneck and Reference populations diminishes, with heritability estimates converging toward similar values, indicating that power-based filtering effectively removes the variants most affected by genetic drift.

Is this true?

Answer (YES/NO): NO